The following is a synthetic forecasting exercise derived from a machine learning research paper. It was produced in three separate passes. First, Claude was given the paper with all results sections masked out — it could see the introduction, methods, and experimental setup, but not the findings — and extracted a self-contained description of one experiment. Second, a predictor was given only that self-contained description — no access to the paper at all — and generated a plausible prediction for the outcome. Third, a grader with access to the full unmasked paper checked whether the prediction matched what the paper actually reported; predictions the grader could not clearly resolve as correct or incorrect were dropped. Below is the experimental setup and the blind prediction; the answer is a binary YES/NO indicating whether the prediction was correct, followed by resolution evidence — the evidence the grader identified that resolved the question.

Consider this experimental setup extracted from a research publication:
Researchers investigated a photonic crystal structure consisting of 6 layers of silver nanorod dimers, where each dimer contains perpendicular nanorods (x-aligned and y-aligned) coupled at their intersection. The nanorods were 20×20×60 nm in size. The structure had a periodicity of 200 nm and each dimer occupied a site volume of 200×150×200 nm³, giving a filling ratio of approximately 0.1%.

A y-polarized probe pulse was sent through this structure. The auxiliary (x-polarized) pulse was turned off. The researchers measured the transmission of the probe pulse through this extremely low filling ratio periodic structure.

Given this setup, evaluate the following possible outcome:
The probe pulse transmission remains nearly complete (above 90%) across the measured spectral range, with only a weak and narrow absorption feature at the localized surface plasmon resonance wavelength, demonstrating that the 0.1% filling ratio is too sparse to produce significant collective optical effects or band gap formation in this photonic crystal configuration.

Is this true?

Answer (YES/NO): NO